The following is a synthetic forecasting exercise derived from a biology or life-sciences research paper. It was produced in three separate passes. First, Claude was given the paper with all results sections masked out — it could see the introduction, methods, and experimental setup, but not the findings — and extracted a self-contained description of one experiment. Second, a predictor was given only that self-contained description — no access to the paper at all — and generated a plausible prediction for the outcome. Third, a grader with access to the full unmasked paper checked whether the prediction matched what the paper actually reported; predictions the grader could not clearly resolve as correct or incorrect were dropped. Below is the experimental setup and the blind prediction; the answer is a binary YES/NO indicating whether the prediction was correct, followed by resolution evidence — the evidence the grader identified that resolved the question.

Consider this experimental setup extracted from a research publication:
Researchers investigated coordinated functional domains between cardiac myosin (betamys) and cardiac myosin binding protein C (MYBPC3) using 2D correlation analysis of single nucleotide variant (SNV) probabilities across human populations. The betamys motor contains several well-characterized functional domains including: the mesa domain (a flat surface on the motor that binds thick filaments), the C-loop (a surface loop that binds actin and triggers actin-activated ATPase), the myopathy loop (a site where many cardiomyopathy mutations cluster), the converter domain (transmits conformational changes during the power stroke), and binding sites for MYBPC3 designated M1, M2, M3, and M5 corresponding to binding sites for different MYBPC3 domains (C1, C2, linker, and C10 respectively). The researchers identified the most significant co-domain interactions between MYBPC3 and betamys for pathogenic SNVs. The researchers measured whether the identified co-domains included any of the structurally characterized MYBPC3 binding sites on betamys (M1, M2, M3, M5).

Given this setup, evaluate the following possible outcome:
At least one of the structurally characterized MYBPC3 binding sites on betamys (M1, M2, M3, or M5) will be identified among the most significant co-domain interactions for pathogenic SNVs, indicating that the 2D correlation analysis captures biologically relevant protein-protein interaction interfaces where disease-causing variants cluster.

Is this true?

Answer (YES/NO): YES